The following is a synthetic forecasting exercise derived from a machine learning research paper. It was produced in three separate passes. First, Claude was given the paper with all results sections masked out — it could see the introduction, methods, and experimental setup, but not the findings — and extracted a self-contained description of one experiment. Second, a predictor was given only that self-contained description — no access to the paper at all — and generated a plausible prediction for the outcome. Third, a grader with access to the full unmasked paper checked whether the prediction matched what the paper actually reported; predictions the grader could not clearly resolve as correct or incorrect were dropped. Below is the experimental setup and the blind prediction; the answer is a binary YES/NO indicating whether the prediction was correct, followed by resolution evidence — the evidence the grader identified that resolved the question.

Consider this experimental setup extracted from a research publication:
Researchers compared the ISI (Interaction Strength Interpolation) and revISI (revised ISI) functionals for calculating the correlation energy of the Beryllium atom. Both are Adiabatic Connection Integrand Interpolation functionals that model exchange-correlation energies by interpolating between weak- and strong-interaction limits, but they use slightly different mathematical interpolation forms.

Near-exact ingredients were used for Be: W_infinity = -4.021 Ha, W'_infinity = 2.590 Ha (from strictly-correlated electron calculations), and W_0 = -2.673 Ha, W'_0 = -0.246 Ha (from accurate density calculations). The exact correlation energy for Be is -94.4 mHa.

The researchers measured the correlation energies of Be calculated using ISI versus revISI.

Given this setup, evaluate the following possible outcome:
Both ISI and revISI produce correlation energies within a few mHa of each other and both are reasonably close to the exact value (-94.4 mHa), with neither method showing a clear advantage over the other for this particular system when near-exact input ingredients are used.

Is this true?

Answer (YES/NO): YES